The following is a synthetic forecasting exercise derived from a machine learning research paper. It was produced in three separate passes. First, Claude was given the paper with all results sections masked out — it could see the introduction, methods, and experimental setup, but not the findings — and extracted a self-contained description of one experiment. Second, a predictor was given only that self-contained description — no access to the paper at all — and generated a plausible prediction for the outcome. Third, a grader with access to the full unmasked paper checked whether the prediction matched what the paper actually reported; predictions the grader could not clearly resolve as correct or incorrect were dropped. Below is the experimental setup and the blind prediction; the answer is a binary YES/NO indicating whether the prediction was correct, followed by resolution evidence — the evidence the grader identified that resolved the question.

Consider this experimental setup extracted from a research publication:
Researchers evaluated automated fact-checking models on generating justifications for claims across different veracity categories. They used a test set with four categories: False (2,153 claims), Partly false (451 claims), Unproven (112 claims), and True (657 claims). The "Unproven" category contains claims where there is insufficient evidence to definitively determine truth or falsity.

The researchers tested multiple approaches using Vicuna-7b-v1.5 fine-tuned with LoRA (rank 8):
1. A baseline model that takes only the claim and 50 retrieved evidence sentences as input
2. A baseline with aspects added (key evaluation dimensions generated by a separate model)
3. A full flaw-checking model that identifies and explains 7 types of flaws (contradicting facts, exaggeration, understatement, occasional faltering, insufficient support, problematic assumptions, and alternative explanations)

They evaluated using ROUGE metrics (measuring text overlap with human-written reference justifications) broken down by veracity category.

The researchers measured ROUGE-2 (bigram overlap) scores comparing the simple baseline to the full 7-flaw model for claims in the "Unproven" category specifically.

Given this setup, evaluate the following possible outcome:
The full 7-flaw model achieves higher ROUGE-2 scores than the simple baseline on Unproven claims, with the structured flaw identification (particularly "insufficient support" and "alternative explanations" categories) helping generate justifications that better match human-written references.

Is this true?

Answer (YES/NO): NO